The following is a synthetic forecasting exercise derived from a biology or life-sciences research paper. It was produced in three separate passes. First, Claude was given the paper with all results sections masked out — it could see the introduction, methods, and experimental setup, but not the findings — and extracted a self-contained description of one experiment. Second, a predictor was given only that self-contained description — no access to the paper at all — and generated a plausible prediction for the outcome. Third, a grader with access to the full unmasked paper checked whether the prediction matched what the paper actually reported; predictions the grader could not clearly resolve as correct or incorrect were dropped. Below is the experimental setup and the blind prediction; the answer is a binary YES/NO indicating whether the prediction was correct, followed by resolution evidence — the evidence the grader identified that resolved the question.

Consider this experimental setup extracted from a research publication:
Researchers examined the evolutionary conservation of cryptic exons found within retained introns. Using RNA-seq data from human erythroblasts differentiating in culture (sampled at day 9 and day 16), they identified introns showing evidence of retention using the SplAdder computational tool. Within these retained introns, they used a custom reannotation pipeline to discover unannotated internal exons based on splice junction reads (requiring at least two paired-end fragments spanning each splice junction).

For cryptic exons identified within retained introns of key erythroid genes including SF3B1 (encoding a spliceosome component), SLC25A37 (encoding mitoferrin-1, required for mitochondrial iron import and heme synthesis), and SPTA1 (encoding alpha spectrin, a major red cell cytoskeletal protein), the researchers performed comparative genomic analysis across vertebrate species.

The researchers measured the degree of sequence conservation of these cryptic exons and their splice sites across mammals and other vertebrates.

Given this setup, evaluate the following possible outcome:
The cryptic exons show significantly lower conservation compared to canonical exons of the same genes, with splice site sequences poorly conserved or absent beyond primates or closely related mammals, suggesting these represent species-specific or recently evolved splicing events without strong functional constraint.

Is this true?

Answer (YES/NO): NO